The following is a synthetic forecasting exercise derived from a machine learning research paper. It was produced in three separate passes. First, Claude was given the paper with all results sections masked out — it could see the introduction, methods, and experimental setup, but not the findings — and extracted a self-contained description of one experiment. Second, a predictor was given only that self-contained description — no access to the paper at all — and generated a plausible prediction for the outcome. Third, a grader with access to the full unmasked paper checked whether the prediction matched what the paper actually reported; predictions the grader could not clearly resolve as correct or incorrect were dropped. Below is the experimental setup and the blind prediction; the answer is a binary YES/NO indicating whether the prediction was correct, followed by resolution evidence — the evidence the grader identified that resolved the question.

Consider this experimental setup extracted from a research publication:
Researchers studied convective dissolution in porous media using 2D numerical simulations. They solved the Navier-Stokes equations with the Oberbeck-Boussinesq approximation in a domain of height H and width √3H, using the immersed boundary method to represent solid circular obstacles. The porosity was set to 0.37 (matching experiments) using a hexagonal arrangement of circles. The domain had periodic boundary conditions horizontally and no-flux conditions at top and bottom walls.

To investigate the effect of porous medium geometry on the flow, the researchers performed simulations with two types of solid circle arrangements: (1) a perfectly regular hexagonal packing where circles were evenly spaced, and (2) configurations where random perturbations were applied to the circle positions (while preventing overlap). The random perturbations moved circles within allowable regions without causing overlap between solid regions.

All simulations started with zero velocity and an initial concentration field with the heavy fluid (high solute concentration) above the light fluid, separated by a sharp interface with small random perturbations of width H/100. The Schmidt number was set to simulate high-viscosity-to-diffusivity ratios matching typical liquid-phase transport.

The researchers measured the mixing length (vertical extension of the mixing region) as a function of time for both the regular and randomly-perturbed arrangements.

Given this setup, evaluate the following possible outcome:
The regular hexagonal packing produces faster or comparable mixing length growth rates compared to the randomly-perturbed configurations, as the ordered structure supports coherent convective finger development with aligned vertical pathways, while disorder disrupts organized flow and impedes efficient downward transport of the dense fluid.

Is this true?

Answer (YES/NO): YES